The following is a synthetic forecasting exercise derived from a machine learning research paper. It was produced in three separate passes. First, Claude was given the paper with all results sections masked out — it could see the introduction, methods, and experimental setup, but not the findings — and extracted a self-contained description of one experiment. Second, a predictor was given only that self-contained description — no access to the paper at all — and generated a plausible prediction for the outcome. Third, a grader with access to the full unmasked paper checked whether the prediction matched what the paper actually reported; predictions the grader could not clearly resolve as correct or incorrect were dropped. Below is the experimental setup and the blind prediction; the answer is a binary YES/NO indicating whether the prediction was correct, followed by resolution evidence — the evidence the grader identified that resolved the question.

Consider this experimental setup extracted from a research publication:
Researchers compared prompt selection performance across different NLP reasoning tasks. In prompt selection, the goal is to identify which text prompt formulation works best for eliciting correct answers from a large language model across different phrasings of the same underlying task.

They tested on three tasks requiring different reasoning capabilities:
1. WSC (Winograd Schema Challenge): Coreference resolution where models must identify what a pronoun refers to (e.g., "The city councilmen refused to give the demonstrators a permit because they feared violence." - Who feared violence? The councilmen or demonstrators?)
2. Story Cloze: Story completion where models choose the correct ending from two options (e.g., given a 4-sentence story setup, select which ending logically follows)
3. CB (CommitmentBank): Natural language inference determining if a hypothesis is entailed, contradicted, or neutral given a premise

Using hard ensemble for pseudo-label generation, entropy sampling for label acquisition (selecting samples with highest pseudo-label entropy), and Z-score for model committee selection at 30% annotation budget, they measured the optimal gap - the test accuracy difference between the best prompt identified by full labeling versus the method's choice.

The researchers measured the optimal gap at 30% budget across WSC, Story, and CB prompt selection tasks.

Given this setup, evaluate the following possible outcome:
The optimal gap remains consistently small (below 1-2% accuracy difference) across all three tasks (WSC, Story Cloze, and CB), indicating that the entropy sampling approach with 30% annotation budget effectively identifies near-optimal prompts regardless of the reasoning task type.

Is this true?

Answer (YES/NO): YES